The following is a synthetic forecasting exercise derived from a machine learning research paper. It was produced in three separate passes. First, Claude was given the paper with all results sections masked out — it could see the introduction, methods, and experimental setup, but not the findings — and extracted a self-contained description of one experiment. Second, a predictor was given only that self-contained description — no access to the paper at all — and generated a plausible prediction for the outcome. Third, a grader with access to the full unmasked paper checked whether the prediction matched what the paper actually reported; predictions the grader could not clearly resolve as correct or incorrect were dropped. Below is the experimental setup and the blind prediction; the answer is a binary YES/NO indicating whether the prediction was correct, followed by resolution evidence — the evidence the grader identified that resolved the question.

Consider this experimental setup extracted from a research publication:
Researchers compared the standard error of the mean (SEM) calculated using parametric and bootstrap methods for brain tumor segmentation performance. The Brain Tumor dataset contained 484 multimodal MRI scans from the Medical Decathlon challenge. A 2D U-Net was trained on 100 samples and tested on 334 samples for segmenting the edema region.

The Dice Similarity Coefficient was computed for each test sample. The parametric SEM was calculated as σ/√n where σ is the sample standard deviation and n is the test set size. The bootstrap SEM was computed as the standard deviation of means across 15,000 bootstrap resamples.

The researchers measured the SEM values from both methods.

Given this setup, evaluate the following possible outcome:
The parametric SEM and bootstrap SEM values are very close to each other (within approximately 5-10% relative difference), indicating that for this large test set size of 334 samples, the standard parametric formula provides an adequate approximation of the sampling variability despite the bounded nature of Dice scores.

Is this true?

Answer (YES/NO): YES